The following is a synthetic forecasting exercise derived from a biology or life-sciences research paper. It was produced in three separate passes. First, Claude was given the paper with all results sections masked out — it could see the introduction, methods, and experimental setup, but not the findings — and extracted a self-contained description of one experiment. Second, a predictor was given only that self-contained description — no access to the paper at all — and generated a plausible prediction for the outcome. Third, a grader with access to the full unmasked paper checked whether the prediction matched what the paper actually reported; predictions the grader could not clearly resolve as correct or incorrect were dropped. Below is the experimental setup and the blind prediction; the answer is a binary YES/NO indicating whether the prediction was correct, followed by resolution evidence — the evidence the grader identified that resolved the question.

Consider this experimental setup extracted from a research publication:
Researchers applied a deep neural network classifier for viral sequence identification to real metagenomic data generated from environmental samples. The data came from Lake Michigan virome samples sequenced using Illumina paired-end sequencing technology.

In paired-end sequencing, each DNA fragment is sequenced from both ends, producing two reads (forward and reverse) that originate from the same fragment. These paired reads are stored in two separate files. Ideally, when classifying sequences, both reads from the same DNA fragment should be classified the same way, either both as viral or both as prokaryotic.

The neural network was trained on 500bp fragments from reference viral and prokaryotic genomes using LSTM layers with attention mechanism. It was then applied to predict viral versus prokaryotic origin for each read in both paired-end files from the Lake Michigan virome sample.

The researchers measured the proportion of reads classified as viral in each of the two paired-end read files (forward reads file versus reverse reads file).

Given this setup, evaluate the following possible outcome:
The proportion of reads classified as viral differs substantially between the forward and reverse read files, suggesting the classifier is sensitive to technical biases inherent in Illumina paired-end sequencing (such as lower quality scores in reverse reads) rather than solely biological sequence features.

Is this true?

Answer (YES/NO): NO